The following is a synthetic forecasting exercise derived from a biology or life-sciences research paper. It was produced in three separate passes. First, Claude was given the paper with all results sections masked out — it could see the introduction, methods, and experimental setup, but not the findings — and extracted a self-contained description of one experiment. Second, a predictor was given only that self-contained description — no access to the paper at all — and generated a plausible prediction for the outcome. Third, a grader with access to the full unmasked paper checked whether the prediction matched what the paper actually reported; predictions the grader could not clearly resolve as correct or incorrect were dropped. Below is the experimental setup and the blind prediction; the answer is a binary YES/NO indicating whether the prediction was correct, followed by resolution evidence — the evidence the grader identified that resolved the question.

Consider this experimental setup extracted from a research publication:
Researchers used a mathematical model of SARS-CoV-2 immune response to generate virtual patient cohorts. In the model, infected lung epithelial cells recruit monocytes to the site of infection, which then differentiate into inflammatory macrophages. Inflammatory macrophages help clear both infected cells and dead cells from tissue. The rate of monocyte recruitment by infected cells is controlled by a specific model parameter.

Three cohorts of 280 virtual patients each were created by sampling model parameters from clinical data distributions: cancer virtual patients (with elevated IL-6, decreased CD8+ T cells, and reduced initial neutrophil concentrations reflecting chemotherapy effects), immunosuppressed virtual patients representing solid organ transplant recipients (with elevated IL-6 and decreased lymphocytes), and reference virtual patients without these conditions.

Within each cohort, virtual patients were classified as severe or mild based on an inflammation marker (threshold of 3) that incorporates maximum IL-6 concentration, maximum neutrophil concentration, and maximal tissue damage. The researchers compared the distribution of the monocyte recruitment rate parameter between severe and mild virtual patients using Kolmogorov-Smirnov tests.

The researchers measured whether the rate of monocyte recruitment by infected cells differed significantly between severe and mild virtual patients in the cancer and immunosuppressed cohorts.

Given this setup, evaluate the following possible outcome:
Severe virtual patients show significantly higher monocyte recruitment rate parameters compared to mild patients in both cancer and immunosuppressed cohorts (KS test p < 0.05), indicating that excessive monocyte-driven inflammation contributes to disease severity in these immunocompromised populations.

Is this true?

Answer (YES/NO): YES